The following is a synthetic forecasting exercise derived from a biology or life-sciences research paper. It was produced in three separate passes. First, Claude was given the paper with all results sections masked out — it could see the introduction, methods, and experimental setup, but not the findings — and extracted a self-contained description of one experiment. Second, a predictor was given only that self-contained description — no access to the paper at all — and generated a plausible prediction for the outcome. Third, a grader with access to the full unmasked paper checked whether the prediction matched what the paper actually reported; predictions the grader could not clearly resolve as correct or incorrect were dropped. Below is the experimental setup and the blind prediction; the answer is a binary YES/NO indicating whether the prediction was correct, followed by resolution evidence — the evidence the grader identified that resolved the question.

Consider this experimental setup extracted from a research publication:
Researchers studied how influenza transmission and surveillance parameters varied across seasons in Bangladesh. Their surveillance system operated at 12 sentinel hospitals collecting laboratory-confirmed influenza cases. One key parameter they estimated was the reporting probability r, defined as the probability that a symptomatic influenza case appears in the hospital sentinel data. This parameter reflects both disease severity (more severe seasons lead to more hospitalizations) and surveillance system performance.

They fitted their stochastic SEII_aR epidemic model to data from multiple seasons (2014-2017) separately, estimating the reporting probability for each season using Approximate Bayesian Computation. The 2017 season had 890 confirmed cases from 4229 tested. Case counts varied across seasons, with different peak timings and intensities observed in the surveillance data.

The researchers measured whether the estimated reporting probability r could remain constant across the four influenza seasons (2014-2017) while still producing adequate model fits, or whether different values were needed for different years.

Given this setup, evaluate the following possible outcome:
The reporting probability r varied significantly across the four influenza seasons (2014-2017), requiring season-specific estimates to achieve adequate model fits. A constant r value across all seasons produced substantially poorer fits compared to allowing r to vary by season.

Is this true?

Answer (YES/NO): NO